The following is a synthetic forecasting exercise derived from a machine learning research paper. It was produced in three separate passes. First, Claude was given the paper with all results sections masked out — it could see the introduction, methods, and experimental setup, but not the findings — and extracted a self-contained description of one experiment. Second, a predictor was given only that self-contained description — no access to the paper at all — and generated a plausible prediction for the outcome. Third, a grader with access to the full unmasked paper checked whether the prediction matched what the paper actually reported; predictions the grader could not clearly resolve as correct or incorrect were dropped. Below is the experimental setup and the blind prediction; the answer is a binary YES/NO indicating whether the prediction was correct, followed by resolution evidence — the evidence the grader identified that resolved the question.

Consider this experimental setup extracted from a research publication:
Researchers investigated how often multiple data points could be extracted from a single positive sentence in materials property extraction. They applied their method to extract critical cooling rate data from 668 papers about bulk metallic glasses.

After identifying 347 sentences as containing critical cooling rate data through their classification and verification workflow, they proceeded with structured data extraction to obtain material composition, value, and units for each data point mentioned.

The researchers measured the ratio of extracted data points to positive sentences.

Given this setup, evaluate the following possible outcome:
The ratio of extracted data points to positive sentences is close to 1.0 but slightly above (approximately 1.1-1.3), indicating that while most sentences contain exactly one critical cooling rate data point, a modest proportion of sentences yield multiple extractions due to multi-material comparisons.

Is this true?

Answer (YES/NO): YES